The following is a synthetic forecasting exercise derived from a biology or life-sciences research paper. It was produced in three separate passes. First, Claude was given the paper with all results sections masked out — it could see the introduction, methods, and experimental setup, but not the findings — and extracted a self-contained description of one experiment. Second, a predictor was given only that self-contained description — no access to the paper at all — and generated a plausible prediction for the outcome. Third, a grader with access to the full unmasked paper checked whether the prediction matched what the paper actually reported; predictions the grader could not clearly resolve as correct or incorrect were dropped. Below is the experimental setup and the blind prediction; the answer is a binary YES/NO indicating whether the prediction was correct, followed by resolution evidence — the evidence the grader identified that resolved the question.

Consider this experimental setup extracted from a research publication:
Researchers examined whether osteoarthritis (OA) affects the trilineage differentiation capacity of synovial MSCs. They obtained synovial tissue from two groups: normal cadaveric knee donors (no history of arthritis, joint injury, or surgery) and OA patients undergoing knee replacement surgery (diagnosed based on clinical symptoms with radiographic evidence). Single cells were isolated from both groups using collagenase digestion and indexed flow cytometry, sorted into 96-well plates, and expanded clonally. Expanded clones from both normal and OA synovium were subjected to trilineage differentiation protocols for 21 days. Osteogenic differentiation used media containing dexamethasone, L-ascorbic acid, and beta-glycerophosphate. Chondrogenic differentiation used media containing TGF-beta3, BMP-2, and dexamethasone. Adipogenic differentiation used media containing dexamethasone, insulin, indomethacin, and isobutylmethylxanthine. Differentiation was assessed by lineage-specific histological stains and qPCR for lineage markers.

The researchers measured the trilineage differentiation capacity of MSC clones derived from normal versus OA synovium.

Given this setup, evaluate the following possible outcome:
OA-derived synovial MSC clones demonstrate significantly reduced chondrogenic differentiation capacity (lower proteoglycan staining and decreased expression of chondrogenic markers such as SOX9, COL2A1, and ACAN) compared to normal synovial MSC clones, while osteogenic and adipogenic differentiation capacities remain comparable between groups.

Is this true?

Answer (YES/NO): NO